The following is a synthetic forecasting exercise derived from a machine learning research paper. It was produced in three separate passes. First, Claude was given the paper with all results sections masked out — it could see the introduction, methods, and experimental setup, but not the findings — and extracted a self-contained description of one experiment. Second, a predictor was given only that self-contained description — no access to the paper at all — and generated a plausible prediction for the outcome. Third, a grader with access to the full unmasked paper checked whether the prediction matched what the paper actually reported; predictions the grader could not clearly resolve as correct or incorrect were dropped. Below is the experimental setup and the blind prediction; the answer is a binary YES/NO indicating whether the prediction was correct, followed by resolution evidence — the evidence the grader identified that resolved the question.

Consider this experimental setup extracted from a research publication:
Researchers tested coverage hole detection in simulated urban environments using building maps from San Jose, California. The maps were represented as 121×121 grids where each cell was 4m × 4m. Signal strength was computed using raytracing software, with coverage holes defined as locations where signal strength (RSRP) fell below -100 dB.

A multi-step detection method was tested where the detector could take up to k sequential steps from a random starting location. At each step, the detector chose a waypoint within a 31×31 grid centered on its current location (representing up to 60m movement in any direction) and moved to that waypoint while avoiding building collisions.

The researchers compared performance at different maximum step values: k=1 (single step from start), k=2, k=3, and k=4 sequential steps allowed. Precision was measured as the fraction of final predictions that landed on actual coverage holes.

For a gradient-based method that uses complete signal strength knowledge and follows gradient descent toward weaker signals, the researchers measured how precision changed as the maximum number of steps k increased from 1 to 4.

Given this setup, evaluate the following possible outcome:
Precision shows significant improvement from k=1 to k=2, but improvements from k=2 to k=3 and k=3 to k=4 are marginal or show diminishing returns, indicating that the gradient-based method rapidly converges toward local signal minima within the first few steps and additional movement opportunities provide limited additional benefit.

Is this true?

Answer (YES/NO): YES